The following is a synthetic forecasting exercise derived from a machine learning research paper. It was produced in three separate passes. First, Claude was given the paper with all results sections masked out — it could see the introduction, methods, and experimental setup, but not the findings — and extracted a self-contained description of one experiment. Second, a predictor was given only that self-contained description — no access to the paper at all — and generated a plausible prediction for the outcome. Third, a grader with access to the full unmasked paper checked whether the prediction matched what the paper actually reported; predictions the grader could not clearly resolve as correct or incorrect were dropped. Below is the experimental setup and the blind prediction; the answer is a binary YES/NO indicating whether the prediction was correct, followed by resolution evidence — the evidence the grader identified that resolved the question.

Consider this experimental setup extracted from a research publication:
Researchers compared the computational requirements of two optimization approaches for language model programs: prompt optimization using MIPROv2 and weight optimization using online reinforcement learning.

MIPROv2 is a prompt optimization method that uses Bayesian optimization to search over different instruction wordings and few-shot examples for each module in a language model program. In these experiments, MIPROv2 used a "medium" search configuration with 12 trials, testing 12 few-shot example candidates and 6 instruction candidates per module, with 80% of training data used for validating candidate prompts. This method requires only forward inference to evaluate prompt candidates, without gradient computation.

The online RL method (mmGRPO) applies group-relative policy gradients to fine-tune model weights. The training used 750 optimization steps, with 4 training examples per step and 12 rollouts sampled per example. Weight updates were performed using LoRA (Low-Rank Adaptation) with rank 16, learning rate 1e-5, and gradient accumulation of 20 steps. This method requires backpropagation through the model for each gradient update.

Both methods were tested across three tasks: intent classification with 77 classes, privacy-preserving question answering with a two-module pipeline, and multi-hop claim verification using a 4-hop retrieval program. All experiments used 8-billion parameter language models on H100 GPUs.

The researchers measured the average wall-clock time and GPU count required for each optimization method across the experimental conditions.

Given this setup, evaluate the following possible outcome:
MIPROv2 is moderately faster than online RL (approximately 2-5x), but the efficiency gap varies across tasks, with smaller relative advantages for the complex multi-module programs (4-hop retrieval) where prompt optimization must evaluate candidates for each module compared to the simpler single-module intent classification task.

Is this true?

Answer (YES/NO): NO